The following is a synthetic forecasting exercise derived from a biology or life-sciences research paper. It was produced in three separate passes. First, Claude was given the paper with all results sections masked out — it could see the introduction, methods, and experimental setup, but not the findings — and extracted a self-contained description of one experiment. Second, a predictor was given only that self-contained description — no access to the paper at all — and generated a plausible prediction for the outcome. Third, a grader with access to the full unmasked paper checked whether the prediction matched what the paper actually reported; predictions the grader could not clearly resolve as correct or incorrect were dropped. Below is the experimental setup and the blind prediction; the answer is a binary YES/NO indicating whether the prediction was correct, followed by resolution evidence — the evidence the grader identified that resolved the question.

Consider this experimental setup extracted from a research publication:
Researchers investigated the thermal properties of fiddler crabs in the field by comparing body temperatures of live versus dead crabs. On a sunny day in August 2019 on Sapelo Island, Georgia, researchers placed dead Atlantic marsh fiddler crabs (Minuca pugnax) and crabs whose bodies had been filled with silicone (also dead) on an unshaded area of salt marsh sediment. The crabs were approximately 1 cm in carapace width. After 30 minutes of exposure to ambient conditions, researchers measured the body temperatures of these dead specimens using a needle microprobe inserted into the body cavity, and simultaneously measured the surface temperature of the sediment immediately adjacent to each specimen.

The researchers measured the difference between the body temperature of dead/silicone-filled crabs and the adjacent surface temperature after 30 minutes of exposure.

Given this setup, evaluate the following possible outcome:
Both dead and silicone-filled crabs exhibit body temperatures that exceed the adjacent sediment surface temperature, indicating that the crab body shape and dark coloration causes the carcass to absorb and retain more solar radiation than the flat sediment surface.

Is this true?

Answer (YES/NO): YES